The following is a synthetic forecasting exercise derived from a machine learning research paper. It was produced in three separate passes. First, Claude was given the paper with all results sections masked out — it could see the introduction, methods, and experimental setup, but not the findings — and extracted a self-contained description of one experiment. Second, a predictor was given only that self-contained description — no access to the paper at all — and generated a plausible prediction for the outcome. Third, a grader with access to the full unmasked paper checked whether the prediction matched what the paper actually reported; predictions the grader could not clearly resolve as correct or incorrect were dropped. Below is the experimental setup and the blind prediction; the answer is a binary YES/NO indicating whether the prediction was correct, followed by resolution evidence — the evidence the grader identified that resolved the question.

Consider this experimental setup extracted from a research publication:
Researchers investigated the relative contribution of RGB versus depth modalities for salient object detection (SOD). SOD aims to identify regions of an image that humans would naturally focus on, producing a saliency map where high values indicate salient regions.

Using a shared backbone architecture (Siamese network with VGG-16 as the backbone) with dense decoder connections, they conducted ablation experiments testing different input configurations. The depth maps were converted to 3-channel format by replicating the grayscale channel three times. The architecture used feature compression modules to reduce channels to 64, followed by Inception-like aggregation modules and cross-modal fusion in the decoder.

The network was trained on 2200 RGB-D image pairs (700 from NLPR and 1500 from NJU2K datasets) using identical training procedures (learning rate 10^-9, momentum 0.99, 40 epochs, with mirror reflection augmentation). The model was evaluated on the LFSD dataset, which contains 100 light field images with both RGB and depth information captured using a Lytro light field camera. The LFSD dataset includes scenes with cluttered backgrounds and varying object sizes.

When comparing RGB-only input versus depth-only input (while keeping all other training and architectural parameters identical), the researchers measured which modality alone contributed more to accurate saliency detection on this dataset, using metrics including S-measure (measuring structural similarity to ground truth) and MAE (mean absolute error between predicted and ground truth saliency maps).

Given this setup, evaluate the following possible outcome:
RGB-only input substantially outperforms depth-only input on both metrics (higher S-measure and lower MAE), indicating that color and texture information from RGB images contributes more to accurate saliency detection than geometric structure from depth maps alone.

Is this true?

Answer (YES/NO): YES